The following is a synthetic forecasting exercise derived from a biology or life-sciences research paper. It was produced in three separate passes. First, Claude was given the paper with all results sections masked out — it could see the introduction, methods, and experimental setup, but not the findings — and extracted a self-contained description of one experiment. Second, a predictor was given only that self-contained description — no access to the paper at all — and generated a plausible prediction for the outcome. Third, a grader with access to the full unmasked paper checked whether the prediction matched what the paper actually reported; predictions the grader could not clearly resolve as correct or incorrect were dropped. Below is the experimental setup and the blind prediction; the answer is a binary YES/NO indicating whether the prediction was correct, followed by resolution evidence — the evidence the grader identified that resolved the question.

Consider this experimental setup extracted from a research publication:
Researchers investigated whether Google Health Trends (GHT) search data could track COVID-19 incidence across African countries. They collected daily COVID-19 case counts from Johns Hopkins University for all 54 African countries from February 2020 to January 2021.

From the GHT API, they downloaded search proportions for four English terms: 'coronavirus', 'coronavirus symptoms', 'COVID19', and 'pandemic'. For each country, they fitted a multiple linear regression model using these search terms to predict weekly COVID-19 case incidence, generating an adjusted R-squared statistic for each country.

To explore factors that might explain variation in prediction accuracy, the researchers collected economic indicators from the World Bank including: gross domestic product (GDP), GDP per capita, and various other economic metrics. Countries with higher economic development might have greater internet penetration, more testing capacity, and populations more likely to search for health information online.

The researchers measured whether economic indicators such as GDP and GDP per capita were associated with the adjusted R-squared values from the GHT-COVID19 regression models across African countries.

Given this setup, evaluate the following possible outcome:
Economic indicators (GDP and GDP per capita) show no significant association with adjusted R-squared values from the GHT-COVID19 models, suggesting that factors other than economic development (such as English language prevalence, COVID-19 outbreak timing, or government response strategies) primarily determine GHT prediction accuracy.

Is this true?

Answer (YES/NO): YES